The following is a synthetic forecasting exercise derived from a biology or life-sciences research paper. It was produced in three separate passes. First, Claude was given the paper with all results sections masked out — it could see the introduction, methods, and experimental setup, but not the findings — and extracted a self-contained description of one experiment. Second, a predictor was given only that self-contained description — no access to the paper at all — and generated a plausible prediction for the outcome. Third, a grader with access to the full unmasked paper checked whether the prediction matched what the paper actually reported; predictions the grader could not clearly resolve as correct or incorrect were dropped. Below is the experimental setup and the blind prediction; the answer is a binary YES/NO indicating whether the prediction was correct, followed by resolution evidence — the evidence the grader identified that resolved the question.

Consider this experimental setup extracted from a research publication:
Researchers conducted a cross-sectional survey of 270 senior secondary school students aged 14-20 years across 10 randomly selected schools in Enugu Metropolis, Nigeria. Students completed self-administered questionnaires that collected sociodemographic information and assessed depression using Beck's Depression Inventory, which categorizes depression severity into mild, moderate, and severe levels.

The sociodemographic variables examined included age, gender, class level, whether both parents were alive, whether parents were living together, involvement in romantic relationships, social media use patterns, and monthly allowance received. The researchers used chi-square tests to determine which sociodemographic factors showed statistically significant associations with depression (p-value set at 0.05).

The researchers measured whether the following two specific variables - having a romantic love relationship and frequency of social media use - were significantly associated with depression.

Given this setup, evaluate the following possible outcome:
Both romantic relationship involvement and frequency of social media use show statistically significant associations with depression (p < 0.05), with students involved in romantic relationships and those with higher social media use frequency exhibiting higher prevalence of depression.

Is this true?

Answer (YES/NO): NO